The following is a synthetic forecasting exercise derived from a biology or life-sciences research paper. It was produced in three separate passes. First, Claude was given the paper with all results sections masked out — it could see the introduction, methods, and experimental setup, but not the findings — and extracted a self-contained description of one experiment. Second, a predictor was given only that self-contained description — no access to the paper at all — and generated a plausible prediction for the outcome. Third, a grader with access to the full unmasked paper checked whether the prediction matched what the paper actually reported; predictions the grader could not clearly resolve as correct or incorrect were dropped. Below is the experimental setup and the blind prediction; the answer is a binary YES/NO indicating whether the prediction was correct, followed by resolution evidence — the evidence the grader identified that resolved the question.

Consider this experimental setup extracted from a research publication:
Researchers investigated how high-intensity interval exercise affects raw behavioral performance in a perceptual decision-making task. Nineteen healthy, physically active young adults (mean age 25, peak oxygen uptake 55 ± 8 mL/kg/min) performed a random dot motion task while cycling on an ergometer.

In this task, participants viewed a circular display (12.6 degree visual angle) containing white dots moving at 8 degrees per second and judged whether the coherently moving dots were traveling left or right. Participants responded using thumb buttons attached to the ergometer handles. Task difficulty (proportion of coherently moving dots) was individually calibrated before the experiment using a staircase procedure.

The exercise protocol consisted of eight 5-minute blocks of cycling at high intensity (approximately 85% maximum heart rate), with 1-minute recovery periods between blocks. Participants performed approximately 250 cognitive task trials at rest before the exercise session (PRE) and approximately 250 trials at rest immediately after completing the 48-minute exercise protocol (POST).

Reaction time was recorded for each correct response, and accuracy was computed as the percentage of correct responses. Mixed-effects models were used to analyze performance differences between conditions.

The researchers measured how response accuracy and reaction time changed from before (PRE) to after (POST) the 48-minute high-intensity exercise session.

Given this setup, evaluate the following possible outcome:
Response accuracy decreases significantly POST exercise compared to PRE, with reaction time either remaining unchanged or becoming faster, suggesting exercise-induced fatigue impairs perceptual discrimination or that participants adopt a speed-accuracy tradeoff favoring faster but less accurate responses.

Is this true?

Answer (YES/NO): NO